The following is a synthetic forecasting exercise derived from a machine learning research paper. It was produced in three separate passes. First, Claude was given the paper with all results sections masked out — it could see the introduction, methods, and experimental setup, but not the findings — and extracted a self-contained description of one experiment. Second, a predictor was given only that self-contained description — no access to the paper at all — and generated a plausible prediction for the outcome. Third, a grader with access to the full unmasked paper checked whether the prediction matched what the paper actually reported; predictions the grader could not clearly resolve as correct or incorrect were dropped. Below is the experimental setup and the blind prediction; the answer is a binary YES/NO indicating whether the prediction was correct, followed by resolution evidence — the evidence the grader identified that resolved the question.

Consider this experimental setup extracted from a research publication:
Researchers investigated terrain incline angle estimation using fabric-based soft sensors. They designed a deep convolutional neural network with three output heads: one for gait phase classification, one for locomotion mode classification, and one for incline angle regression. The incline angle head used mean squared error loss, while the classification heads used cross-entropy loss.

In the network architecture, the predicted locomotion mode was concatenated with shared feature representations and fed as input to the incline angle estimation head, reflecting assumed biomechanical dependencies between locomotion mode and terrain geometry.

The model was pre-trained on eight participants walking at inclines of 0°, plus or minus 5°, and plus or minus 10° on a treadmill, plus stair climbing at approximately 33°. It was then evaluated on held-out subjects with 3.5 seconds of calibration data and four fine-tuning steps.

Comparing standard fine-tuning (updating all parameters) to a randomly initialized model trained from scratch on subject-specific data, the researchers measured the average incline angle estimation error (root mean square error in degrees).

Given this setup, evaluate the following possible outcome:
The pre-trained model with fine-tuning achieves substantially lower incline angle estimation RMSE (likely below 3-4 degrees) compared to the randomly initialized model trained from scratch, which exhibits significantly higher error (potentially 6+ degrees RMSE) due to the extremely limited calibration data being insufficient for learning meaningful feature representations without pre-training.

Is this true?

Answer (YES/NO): NO